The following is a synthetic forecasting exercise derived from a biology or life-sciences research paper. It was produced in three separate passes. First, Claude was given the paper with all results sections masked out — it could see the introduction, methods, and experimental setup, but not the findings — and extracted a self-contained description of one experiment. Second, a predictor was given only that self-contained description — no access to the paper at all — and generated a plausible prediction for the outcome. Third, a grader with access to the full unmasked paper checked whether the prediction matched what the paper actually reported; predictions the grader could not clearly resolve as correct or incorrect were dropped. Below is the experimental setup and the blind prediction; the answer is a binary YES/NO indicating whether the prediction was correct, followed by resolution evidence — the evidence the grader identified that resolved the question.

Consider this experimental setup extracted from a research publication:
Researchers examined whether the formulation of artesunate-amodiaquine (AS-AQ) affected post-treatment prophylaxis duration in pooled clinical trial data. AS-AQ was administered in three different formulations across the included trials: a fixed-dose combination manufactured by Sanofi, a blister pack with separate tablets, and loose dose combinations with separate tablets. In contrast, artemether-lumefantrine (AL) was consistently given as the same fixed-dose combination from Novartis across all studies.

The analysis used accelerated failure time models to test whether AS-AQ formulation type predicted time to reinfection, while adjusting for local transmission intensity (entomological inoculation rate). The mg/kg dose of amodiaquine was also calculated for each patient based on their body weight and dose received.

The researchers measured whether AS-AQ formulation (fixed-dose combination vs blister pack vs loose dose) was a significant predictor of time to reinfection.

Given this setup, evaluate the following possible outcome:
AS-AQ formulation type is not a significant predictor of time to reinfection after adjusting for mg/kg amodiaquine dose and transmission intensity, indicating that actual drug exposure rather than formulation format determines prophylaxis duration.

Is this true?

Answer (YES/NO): NO